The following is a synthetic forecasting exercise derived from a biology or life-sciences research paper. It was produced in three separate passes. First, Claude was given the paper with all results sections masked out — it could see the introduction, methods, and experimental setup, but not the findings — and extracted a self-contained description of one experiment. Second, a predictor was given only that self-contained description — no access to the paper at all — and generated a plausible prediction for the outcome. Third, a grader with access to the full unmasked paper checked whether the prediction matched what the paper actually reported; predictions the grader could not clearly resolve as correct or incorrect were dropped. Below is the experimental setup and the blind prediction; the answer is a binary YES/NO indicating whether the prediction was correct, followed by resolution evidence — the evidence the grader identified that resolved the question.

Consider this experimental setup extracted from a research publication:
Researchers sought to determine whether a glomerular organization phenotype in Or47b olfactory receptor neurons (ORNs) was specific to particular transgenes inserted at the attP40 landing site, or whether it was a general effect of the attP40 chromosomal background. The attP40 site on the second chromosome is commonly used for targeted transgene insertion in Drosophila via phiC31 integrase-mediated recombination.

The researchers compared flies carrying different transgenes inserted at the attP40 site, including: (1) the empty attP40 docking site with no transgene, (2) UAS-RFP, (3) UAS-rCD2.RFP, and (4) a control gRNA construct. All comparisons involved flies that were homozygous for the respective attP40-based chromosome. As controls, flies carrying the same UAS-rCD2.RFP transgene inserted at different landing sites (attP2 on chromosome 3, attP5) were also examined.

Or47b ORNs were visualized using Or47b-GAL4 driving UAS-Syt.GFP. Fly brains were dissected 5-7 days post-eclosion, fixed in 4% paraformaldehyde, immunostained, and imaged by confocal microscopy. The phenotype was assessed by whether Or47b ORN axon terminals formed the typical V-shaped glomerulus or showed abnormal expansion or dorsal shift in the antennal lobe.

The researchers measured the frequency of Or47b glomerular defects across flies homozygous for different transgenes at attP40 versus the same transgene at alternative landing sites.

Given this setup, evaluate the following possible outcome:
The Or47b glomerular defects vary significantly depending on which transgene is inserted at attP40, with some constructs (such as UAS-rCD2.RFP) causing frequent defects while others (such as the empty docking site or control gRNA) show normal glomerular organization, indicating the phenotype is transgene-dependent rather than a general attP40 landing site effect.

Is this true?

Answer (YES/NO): NO